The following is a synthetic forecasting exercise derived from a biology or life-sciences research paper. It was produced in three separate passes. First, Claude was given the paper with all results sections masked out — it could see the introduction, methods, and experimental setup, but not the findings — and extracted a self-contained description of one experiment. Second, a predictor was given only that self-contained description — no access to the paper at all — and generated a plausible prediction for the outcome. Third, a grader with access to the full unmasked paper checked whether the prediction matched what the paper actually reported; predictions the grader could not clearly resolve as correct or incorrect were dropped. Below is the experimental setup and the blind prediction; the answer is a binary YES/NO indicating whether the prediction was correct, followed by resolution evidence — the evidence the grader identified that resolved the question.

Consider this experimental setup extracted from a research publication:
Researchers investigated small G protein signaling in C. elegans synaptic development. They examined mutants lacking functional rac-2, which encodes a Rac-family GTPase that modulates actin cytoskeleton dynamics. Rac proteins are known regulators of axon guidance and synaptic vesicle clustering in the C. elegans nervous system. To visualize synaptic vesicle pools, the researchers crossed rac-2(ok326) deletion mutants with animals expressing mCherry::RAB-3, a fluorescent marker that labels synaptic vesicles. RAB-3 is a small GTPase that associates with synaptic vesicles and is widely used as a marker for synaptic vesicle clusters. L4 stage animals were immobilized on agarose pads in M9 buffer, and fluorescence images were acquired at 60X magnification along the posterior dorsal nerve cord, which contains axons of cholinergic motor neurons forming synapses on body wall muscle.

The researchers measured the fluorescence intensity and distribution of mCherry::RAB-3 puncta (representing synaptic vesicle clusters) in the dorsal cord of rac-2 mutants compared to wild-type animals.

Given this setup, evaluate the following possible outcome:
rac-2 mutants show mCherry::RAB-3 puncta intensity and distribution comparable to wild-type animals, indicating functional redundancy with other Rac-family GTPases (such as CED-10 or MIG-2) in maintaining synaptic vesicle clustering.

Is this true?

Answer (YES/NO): NO